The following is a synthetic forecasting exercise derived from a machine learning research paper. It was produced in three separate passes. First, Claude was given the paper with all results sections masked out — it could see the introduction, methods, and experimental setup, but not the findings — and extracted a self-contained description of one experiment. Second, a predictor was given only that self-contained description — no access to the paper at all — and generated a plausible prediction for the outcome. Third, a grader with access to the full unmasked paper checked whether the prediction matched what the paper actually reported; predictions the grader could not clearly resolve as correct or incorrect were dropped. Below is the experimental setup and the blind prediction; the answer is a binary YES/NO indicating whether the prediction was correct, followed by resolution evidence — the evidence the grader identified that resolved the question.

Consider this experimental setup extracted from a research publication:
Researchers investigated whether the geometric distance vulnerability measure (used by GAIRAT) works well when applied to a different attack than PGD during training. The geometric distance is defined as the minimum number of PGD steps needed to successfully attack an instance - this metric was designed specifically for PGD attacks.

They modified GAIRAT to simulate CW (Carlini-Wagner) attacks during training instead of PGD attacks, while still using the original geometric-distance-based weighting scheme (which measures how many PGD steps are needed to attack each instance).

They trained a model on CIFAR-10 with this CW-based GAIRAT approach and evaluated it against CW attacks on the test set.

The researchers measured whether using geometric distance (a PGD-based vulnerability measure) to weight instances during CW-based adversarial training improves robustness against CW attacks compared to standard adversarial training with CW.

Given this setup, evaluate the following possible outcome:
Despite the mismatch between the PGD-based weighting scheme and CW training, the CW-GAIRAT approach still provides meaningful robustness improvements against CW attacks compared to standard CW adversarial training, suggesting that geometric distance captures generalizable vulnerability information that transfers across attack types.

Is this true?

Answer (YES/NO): NO